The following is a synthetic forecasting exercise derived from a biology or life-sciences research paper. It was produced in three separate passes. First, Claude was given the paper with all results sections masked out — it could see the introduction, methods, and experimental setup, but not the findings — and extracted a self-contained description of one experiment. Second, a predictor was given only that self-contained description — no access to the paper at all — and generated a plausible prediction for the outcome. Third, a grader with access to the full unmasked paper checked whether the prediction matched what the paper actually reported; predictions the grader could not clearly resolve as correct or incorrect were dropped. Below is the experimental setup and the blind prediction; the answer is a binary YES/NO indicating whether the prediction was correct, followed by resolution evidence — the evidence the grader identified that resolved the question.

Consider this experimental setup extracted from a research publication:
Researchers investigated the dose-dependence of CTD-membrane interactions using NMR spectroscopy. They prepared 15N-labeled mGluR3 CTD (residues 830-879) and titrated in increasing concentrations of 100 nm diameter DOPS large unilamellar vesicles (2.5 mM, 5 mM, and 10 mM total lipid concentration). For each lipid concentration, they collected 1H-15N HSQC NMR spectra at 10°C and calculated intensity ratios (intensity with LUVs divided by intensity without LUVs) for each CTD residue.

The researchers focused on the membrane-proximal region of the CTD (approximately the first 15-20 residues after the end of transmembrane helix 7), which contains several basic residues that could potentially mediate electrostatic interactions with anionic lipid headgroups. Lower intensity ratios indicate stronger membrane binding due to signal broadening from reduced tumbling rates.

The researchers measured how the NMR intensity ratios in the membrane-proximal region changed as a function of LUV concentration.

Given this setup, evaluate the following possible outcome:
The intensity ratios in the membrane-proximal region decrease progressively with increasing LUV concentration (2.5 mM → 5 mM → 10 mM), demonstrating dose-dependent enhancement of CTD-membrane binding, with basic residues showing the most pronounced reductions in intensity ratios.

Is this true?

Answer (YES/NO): NO